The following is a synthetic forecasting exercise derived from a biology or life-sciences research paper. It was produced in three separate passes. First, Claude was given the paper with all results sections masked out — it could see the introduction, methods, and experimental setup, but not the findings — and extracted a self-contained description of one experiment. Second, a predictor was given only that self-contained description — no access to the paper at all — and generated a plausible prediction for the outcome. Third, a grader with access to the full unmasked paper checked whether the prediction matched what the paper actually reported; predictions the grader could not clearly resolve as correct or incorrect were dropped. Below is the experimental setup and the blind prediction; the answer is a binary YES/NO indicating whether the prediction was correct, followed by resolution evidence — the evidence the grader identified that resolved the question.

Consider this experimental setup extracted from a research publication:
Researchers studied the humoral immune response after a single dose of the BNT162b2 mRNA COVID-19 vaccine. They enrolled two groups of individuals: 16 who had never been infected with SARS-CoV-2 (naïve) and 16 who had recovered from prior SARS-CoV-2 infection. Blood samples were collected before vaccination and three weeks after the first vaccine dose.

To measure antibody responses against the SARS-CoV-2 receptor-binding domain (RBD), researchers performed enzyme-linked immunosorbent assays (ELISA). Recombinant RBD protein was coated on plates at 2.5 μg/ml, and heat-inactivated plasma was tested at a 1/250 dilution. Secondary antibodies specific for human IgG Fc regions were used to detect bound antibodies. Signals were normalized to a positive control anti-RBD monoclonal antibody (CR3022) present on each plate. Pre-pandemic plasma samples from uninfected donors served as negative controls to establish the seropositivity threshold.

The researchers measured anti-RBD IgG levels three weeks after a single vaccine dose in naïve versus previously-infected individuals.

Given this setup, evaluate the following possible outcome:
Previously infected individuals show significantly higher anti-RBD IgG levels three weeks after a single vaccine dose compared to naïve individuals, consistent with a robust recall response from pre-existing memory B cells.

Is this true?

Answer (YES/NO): YES